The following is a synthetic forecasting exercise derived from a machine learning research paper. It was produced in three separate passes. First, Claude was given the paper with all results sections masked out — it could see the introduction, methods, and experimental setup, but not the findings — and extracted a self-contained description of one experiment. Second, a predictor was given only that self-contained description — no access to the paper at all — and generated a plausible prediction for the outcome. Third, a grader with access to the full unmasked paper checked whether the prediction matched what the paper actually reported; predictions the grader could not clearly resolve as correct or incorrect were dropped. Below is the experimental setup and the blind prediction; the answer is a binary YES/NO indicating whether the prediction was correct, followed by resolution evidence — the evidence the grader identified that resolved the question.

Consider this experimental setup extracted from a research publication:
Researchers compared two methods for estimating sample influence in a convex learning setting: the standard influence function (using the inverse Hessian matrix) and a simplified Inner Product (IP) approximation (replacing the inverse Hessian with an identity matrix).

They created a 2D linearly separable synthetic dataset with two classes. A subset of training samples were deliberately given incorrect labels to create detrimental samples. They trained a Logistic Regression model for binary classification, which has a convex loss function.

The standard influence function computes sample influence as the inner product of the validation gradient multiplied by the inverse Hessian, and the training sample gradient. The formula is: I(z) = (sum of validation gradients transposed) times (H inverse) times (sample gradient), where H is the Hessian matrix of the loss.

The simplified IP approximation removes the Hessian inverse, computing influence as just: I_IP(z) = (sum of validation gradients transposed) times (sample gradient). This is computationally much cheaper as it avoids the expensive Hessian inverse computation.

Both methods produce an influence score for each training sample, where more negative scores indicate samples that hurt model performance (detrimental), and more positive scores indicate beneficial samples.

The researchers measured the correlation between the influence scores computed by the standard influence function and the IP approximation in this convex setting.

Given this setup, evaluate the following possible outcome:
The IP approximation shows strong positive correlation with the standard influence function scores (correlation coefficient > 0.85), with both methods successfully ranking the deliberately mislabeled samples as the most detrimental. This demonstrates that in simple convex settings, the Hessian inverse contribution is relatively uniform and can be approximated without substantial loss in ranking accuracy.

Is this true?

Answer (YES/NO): YES